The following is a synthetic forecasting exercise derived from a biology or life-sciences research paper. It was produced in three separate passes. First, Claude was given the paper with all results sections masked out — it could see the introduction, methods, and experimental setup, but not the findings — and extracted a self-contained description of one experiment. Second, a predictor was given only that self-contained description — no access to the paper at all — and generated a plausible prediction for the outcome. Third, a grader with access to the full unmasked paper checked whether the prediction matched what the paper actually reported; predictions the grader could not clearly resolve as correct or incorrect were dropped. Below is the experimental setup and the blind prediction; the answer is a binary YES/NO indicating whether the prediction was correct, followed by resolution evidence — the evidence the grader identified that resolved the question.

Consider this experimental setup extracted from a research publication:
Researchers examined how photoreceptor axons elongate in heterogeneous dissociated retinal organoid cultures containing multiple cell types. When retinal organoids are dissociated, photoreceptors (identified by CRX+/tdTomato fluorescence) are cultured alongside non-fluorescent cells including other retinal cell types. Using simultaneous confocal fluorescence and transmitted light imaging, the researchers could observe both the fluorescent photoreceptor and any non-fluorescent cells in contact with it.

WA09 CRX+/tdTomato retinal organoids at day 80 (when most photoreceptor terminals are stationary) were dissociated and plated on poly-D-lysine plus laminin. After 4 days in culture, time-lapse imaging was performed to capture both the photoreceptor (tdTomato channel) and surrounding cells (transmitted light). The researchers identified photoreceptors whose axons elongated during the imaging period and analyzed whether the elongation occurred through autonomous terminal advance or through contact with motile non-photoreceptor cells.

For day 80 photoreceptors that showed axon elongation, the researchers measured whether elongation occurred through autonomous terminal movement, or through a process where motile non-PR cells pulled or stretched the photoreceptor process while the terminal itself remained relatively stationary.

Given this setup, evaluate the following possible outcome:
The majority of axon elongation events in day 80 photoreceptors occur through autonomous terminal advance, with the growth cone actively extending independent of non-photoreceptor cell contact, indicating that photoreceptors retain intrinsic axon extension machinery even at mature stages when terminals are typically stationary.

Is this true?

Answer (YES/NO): NO